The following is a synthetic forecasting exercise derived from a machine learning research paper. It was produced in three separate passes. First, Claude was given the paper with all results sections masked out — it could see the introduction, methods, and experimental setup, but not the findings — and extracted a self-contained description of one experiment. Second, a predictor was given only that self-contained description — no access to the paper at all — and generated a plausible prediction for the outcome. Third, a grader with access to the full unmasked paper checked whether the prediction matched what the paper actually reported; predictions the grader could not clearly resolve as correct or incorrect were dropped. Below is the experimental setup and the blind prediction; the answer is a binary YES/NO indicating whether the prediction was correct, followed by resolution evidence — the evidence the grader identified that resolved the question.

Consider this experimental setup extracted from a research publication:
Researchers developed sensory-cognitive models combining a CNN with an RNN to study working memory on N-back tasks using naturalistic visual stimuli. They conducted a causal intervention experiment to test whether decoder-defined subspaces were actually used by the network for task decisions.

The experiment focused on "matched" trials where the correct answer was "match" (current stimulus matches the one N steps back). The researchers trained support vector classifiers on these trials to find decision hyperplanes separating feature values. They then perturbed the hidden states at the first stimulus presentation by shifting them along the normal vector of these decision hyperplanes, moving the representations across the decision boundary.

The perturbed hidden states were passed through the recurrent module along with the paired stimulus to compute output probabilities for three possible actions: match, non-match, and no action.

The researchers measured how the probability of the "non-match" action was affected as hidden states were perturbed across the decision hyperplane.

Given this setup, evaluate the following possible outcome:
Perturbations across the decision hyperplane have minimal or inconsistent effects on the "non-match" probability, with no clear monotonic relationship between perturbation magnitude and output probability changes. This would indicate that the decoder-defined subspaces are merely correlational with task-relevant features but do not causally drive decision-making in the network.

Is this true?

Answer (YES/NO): NO